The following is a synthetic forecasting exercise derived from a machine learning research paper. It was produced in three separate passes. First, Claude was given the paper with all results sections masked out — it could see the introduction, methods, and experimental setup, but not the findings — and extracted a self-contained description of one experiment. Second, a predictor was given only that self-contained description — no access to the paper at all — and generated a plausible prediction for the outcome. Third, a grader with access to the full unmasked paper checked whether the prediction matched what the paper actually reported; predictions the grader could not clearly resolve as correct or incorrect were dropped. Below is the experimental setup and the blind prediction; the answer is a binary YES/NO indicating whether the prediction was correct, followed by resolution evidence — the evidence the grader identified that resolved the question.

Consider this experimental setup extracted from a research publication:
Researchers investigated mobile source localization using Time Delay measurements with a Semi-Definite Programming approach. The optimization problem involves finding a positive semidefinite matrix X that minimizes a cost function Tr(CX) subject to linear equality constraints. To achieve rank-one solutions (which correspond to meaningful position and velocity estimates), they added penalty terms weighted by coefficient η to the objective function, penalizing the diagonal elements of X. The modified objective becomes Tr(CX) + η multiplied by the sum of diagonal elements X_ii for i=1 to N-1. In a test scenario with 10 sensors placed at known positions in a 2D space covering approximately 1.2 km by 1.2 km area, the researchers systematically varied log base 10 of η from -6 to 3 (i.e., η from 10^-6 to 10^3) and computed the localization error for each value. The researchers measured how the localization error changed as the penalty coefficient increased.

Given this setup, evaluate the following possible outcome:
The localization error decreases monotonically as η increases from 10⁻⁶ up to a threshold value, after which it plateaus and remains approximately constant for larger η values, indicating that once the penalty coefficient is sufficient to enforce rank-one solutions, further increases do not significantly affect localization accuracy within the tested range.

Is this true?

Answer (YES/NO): NO